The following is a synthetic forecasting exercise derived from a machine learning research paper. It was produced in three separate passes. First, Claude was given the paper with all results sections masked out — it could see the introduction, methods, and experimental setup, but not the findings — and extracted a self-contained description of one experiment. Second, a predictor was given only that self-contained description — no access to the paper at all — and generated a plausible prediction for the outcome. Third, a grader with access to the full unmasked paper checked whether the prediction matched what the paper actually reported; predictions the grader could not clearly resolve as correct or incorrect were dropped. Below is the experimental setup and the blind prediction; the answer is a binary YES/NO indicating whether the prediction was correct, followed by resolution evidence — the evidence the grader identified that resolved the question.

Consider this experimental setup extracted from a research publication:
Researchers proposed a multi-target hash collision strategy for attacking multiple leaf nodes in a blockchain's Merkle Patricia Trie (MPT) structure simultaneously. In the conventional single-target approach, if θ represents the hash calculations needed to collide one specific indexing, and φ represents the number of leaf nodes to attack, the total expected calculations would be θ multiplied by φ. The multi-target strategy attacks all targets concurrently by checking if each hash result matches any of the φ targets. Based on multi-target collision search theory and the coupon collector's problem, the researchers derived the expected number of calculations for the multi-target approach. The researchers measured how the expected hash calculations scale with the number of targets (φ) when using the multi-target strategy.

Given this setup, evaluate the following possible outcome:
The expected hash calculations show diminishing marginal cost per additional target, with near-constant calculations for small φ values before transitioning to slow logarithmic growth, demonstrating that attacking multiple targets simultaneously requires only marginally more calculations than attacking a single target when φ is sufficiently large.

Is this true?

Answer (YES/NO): NO